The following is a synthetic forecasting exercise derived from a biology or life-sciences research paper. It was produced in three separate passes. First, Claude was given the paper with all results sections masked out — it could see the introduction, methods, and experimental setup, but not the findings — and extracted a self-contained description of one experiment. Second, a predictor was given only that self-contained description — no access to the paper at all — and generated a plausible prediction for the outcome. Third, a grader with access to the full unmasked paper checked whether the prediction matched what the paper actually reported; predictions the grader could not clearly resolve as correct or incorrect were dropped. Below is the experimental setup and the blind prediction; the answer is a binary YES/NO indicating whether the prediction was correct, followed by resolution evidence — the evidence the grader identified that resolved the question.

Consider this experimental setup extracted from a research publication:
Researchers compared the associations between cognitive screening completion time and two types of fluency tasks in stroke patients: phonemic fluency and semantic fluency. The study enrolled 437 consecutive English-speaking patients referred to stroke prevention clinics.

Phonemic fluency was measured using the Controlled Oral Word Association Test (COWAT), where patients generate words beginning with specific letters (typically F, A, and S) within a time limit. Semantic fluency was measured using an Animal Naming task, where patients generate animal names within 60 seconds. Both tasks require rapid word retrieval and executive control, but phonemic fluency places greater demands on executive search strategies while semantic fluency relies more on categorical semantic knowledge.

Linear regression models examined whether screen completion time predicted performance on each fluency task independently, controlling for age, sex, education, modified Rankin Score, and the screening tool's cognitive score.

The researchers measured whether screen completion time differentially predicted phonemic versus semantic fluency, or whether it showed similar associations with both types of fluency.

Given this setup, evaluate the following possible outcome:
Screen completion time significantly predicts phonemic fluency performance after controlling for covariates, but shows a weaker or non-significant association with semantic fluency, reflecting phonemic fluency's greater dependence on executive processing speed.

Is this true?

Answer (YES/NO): YES